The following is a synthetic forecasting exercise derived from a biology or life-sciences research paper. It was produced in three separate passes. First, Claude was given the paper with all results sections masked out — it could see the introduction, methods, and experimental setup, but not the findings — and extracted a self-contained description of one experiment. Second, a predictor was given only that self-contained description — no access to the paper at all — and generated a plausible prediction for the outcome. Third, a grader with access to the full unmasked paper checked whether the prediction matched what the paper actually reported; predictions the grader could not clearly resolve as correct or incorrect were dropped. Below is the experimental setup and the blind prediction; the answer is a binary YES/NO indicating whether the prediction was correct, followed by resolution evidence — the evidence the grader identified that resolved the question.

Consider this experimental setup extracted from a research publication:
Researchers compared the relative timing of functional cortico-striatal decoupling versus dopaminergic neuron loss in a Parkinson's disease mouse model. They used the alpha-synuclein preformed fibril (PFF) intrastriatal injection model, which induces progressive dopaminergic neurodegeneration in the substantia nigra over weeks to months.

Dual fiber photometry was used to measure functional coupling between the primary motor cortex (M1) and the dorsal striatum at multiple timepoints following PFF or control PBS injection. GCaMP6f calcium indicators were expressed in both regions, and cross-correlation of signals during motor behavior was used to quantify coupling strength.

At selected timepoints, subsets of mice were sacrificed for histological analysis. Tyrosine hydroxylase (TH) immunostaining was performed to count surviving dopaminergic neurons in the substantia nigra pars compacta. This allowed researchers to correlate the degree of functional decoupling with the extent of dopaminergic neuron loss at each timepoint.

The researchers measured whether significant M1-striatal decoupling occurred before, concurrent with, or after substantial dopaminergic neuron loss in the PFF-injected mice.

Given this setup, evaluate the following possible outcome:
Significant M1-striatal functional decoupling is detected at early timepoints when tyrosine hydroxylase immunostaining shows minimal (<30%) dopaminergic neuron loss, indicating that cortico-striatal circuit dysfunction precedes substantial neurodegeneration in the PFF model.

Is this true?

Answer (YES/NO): NO